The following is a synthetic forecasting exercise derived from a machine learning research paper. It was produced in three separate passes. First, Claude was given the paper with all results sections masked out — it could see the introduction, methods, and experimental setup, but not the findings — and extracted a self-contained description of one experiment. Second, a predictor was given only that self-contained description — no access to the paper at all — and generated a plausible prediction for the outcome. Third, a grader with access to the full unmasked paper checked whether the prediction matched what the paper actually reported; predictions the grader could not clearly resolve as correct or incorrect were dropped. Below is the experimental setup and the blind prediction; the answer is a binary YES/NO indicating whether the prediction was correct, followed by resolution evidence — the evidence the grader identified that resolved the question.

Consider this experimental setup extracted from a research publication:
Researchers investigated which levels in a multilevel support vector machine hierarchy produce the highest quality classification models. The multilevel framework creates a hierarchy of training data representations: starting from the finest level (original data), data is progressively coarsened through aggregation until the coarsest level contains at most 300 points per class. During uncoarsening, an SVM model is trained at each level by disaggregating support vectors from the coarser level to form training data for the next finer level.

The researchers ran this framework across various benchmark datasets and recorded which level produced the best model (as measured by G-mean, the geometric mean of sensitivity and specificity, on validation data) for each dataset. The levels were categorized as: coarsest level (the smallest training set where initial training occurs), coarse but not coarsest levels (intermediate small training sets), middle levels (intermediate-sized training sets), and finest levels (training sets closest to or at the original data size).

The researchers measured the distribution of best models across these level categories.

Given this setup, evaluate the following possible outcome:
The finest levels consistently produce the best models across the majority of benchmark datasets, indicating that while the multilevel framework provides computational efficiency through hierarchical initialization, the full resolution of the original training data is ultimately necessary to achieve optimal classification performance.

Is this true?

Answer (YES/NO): NO